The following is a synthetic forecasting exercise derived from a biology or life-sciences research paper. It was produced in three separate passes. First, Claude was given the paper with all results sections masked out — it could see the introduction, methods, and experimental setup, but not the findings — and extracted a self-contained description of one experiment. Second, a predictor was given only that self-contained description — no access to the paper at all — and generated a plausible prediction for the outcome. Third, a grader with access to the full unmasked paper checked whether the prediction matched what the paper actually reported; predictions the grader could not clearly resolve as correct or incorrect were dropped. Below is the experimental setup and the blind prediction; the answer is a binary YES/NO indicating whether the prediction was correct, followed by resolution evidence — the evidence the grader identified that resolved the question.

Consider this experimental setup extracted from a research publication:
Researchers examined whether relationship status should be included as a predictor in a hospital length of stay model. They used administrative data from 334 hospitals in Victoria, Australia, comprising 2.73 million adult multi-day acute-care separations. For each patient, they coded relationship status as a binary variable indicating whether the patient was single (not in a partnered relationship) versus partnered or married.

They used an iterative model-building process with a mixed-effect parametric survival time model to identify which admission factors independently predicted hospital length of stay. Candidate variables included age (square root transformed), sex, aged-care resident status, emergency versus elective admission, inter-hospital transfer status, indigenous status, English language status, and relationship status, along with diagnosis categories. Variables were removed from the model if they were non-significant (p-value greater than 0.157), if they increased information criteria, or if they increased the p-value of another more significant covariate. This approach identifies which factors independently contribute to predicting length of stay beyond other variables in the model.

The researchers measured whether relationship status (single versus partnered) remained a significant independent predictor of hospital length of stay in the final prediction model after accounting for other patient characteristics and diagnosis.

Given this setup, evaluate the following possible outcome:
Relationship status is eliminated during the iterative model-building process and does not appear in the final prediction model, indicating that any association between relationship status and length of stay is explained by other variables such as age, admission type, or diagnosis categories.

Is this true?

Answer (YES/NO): NO